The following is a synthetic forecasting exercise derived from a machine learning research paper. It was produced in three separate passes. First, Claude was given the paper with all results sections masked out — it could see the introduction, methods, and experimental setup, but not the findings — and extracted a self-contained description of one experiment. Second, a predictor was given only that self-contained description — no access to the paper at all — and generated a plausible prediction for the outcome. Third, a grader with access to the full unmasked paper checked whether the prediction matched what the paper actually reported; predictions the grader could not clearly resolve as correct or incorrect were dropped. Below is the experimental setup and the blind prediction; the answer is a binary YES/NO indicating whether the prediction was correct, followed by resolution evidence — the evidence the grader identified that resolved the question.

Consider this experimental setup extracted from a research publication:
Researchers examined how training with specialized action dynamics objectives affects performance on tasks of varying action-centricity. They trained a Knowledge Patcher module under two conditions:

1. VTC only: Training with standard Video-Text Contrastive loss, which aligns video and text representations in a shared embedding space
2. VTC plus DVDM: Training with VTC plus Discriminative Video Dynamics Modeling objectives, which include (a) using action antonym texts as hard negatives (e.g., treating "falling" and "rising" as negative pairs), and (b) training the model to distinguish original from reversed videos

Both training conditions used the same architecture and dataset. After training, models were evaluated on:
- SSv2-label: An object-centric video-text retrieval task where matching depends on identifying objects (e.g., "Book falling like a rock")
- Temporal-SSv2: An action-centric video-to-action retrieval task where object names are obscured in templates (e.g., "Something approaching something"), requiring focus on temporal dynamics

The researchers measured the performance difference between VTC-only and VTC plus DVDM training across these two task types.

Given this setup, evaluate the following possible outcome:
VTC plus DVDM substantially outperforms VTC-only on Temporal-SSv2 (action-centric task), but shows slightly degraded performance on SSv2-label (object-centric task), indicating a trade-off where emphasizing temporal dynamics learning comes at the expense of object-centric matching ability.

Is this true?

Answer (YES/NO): NO